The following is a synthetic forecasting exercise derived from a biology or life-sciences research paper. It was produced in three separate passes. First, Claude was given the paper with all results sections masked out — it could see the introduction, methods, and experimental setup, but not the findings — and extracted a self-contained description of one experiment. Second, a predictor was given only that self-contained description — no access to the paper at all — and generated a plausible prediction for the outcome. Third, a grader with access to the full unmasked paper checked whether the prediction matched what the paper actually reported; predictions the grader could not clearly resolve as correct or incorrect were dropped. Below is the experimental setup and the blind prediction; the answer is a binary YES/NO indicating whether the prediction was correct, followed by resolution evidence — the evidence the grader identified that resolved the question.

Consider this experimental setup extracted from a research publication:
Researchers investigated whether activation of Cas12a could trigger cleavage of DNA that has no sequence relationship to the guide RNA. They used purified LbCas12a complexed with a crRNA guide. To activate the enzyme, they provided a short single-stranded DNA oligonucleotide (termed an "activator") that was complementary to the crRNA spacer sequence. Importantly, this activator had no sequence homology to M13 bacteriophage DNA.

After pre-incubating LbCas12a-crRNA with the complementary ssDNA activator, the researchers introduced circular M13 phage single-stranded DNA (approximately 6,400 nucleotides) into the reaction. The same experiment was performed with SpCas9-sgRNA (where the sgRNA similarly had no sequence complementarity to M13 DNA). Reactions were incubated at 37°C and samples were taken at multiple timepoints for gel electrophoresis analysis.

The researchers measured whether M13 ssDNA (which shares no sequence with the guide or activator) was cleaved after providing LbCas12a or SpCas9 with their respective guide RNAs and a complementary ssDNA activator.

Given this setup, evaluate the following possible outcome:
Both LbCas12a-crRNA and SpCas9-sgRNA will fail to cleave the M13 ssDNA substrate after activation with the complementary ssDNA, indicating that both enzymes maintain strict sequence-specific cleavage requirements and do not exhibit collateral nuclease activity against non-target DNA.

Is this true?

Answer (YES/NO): NO